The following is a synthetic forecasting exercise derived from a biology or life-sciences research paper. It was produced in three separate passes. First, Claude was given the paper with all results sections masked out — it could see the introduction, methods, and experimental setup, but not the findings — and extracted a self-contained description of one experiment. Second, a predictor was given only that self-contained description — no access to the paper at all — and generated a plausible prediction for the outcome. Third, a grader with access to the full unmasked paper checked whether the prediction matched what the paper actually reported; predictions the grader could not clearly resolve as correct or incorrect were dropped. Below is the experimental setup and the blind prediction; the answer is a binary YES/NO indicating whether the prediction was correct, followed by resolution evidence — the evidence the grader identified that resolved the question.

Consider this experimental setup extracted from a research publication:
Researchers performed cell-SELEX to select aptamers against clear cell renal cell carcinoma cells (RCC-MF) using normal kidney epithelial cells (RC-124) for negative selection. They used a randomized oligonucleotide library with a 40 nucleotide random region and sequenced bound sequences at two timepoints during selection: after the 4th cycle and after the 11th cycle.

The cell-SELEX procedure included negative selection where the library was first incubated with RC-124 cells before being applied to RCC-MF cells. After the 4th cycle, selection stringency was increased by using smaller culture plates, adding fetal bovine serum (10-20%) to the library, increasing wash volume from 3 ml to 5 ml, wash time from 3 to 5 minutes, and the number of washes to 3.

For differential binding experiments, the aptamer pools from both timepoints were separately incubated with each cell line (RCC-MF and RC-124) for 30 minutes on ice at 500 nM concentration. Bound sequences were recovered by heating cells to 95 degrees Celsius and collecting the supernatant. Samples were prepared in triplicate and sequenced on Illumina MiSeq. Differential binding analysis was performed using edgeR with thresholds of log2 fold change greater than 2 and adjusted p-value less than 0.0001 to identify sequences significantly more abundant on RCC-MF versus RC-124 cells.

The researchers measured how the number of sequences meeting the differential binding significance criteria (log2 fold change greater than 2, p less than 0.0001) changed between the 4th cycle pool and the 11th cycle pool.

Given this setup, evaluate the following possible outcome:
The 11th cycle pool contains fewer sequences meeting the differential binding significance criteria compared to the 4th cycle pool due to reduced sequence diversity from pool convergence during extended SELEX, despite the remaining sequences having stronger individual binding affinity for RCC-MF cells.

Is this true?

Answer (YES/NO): NO